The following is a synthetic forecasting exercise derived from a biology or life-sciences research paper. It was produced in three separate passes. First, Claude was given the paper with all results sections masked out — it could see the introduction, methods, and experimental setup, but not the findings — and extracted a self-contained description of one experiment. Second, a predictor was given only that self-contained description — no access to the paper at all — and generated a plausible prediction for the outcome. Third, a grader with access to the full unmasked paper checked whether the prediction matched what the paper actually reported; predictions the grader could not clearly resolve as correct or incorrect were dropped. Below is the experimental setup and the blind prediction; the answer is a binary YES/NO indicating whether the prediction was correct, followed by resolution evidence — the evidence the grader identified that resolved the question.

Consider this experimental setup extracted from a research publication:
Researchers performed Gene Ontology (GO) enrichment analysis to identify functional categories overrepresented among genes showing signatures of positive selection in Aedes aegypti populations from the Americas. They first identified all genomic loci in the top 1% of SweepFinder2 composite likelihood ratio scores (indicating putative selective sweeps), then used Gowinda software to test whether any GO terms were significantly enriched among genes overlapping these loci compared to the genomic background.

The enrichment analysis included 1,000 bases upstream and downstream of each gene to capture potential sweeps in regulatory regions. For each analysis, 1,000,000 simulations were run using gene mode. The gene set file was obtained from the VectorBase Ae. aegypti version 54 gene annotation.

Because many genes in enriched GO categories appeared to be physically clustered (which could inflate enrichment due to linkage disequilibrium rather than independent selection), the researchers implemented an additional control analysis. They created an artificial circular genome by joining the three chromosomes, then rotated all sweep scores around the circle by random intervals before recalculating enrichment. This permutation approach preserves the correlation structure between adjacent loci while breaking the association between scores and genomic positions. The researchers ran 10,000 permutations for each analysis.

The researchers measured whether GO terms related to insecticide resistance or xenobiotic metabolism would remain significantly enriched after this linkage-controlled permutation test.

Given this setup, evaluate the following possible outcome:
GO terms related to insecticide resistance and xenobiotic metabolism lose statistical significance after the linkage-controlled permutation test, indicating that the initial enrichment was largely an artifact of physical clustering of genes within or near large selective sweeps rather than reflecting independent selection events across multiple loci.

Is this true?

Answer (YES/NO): NO